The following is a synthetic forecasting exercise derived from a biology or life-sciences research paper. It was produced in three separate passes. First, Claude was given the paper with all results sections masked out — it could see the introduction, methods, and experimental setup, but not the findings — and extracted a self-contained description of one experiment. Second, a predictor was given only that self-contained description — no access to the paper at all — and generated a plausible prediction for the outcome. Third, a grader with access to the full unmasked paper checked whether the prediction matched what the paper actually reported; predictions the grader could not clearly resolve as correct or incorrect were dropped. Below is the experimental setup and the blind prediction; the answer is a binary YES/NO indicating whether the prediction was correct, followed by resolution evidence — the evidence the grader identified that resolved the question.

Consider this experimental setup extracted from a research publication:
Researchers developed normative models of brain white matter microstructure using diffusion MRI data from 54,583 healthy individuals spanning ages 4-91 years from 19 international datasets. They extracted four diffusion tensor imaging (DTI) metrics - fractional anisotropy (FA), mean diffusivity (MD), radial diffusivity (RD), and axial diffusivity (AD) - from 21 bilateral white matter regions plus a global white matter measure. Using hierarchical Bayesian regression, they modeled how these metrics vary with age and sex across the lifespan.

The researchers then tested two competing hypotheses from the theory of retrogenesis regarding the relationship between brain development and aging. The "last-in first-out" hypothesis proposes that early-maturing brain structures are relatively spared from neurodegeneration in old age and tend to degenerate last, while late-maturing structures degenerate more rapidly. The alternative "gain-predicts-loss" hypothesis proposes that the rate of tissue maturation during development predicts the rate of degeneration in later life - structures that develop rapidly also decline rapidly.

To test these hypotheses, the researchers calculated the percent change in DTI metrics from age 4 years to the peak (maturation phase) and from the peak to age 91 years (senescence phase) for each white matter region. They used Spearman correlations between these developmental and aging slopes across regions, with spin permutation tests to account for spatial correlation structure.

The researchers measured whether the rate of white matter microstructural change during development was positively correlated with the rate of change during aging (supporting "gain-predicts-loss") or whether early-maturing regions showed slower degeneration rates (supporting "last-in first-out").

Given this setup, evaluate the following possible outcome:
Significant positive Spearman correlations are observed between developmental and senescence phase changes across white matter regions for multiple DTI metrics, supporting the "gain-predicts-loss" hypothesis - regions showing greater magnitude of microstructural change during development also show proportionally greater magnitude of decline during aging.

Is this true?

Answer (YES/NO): NO